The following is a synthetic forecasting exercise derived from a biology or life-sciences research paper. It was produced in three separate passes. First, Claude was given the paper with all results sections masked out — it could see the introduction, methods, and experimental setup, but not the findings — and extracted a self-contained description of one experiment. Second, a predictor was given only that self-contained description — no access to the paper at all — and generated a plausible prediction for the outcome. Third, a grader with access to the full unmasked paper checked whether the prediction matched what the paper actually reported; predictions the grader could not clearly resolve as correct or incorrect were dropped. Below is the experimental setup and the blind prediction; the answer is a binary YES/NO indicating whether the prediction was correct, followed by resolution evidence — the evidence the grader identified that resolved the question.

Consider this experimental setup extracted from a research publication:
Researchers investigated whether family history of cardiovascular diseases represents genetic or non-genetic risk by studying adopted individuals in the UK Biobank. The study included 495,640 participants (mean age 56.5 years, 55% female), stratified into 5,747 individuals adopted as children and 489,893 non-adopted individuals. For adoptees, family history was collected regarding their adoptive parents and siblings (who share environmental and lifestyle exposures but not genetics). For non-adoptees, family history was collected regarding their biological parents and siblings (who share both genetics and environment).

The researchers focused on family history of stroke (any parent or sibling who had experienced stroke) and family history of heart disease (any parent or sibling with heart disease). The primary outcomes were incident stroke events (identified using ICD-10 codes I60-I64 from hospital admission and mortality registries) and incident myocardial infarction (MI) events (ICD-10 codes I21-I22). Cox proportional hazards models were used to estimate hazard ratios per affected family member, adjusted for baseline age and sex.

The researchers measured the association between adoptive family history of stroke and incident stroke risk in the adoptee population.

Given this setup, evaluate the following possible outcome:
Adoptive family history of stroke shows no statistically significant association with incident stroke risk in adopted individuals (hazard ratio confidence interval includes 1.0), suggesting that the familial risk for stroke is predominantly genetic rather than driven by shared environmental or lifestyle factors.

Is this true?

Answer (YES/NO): NO